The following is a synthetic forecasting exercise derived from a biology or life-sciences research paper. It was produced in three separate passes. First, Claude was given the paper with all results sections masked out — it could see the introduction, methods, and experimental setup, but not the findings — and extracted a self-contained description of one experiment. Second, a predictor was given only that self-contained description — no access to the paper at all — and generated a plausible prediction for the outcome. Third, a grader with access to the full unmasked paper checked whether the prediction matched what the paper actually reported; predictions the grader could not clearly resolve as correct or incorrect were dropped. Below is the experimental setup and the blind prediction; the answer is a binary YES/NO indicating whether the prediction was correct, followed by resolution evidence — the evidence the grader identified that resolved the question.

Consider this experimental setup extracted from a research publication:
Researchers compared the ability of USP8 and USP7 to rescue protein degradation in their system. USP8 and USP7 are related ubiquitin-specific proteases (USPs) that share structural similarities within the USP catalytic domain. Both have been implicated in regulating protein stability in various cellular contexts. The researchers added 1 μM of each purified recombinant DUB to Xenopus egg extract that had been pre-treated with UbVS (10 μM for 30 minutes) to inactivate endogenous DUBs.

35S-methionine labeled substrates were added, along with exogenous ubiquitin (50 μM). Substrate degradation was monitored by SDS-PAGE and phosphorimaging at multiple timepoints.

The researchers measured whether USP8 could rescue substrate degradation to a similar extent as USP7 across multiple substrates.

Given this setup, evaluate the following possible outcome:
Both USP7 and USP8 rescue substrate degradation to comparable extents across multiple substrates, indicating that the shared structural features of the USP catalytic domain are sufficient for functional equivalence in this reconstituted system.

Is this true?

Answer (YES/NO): NO